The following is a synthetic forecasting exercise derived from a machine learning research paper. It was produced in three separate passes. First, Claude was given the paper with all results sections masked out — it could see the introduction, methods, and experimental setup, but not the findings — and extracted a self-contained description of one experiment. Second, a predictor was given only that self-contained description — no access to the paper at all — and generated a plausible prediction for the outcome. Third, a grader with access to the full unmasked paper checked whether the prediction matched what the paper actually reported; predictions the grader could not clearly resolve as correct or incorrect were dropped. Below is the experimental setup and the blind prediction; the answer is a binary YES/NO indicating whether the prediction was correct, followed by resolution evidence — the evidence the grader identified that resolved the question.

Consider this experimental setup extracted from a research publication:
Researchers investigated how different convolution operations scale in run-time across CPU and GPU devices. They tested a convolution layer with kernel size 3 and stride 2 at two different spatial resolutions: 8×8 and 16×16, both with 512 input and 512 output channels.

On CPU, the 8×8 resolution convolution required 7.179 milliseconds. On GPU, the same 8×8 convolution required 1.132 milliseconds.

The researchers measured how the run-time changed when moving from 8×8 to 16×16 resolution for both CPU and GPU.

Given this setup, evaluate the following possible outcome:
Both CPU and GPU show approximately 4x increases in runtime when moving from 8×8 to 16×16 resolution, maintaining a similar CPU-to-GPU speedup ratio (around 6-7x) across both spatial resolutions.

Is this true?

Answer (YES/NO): NO